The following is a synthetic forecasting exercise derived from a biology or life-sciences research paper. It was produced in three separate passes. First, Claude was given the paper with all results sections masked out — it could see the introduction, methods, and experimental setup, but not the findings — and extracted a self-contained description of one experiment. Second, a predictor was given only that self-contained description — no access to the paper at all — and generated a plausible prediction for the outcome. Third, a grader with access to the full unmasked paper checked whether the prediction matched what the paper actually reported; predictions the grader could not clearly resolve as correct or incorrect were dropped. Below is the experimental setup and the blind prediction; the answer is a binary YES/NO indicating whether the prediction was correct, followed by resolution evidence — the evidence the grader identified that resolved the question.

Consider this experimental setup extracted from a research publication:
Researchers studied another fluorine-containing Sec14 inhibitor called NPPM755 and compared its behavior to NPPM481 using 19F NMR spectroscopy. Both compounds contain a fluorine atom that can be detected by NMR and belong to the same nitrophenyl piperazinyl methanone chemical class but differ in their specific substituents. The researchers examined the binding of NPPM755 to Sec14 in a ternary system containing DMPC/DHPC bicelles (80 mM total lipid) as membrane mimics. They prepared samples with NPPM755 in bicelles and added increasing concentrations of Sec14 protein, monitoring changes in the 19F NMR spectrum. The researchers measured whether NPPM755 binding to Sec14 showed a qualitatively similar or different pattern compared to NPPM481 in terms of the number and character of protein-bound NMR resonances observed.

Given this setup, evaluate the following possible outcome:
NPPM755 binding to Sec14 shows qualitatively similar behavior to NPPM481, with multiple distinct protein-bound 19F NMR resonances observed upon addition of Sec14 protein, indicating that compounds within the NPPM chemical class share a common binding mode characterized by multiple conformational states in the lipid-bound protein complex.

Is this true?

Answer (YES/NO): NO